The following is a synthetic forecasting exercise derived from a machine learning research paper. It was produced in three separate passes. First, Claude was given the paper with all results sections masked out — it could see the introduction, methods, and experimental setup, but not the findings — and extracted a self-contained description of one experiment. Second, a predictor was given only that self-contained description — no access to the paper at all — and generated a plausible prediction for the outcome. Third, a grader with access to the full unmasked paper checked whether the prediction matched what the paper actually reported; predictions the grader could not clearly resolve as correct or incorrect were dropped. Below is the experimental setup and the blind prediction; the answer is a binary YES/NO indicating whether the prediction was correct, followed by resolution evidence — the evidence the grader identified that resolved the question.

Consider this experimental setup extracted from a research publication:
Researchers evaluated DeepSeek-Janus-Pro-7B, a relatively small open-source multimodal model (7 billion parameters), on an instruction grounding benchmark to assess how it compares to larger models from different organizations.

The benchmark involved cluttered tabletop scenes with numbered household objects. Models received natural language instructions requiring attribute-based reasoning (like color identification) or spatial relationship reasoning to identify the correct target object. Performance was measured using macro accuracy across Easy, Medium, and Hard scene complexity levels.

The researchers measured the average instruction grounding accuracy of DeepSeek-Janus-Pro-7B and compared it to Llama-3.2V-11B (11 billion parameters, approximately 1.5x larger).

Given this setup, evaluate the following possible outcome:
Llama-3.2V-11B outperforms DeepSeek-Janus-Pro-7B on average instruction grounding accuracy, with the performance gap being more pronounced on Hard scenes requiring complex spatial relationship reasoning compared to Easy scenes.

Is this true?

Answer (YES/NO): YES